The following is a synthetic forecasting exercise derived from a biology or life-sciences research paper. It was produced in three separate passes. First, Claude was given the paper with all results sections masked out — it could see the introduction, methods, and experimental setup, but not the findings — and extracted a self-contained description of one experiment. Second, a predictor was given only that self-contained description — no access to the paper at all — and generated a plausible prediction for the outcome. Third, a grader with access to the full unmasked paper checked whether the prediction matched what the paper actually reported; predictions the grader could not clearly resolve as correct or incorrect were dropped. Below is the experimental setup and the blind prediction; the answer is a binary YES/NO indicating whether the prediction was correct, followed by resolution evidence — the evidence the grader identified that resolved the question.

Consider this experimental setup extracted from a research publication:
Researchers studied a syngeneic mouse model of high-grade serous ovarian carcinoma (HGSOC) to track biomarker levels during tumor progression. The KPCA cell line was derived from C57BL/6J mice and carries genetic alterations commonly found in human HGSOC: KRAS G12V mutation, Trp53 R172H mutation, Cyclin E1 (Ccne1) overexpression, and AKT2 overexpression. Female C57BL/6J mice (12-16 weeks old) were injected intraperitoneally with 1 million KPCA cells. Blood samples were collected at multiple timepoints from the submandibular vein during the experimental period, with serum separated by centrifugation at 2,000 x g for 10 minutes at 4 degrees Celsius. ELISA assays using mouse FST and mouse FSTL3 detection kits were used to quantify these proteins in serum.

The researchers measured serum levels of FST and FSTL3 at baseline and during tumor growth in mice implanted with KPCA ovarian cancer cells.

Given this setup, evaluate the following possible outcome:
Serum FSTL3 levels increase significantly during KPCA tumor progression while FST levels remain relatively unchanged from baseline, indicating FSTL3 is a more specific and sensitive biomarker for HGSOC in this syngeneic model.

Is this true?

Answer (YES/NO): NO